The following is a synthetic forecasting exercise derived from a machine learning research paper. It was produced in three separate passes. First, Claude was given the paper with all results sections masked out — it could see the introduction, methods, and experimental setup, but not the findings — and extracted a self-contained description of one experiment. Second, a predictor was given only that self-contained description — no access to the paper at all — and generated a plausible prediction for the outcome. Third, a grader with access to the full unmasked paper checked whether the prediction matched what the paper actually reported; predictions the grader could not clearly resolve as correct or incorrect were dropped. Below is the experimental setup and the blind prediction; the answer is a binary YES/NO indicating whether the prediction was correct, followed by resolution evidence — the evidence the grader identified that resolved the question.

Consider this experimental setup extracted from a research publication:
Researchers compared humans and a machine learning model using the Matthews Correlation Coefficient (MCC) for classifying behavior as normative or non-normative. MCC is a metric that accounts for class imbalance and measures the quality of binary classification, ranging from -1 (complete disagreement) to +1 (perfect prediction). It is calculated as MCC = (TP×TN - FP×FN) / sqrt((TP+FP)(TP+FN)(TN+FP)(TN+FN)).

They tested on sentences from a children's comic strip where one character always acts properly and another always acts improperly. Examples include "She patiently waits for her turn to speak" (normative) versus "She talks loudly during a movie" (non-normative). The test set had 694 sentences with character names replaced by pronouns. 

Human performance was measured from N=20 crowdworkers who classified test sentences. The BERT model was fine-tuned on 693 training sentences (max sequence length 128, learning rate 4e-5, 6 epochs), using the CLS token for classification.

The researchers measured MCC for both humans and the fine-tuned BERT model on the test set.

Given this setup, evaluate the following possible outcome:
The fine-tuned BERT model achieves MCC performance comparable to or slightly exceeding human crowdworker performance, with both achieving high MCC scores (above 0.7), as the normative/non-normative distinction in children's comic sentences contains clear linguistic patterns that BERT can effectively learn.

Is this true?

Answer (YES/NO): NO